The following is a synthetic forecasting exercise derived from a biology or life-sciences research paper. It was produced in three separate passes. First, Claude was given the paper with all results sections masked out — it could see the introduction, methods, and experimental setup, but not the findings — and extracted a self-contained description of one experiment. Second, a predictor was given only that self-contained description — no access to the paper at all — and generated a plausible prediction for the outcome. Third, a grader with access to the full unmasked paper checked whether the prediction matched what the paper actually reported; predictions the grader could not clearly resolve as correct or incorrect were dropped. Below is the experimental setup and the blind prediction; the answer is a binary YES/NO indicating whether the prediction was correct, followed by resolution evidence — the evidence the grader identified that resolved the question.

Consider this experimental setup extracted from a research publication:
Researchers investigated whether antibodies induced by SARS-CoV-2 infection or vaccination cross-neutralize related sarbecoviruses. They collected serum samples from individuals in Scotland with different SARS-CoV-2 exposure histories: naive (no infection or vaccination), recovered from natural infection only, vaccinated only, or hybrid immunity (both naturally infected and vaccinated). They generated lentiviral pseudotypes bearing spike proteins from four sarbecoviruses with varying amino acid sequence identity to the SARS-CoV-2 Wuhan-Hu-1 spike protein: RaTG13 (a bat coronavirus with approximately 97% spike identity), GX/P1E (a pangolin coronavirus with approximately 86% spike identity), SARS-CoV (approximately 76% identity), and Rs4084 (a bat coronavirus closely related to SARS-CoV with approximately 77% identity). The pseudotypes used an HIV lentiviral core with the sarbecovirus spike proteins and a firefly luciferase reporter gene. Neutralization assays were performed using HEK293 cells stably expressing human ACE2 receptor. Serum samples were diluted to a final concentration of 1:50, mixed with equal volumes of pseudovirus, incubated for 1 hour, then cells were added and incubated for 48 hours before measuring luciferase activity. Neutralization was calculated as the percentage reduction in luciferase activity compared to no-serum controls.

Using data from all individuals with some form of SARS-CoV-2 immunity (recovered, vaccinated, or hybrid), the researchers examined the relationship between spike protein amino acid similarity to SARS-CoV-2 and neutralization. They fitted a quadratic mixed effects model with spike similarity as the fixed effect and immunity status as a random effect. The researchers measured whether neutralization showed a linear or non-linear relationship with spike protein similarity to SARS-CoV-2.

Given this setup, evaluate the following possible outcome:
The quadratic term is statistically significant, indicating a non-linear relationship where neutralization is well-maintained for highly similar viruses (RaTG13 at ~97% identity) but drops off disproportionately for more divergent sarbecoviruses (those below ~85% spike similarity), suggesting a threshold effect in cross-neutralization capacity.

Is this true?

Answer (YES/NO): NO